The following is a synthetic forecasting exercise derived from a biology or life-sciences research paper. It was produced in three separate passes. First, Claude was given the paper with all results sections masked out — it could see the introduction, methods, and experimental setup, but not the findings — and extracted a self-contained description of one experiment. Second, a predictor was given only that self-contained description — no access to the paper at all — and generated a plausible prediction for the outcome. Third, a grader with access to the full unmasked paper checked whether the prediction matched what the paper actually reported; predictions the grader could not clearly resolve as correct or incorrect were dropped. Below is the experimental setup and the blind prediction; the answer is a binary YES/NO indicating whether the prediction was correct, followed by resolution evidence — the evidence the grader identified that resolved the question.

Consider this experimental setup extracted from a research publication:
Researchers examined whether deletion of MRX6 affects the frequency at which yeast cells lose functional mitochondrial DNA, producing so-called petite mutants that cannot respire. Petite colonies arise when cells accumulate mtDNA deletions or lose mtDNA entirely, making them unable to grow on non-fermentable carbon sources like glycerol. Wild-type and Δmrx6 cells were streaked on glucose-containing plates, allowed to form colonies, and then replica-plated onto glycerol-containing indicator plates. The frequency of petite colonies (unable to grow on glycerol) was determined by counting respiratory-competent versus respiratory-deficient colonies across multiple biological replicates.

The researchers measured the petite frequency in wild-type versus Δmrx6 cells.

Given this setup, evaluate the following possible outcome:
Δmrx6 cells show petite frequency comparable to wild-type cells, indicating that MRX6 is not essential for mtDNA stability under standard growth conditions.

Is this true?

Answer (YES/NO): NO